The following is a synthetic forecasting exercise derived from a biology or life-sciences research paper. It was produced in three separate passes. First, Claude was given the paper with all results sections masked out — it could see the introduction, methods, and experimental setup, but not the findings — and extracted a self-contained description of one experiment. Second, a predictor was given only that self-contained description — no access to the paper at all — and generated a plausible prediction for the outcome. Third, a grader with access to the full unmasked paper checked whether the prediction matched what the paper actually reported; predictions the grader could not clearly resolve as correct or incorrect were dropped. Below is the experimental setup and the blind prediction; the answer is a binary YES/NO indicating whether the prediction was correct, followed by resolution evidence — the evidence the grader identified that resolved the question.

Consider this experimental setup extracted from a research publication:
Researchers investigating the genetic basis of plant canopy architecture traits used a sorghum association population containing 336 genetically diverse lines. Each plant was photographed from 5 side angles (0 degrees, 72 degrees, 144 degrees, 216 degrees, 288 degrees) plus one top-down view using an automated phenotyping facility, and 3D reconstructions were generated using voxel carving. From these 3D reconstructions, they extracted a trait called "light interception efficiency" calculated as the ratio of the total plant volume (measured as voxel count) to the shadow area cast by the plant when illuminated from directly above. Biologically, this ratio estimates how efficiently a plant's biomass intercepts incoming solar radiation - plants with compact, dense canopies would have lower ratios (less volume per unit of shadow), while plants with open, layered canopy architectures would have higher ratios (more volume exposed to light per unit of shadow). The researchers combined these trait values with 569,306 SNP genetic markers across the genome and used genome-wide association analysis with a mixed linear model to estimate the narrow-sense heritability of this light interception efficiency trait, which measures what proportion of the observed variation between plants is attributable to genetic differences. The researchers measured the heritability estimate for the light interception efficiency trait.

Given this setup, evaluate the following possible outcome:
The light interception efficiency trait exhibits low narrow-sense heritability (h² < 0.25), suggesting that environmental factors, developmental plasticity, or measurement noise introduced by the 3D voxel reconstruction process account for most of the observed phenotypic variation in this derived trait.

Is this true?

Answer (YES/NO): NO